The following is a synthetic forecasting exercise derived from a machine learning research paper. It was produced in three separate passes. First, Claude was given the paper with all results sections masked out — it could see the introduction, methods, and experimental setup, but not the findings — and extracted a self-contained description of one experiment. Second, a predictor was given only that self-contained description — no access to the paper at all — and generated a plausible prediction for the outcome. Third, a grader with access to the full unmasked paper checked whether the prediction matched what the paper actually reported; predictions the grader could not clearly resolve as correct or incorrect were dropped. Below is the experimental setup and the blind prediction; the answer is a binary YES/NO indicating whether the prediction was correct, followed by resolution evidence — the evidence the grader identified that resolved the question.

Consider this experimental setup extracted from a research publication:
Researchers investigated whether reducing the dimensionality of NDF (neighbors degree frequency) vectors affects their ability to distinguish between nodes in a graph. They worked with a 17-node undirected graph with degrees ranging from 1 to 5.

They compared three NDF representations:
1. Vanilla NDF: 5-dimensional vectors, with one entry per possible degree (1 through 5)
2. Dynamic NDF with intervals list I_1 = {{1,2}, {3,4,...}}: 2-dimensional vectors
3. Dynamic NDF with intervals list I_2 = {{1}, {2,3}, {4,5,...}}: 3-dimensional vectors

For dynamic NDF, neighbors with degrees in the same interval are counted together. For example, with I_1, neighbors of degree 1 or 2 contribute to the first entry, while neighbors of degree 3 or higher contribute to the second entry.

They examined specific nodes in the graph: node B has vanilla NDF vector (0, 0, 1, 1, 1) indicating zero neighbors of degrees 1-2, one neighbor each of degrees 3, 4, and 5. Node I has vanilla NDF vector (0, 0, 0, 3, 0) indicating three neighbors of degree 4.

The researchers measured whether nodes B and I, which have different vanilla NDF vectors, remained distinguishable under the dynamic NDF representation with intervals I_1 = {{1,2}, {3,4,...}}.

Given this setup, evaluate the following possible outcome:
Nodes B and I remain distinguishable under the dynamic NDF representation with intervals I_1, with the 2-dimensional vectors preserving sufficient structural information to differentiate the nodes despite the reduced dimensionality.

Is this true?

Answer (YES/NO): NO